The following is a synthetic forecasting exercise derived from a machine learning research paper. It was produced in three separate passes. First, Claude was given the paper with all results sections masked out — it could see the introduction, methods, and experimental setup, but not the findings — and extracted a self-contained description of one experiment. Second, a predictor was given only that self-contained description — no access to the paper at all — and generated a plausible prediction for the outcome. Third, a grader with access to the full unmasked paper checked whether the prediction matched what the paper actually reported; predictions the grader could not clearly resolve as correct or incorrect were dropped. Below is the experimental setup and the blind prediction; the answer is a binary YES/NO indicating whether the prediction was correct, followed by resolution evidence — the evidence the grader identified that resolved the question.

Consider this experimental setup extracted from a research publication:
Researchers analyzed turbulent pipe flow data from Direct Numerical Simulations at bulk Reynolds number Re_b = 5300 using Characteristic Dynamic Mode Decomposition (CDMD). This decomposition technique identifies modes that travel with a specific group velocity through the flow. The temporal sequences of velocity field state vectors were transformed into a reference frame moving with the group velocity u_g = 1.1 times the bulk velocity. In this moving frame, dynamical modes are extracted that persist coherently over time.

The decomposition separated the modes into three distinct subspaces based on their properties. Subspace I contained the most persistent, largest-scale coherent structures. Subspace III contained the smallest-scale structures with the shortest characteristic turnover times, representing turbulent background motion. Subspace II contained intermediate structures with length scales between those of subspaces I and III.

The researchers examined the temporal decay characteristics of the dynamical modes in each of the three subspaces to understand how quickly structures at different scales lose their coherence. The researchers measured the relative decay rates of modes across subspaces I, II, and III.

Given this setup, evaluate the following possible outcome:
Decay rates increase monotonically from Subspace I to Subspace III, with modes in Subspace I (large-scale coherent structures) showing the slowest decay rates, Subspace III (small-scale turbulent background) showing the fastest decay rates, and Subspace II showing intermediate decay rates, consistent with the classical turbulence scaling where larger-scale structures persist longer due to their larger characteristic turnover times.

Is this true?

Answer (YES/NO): NO